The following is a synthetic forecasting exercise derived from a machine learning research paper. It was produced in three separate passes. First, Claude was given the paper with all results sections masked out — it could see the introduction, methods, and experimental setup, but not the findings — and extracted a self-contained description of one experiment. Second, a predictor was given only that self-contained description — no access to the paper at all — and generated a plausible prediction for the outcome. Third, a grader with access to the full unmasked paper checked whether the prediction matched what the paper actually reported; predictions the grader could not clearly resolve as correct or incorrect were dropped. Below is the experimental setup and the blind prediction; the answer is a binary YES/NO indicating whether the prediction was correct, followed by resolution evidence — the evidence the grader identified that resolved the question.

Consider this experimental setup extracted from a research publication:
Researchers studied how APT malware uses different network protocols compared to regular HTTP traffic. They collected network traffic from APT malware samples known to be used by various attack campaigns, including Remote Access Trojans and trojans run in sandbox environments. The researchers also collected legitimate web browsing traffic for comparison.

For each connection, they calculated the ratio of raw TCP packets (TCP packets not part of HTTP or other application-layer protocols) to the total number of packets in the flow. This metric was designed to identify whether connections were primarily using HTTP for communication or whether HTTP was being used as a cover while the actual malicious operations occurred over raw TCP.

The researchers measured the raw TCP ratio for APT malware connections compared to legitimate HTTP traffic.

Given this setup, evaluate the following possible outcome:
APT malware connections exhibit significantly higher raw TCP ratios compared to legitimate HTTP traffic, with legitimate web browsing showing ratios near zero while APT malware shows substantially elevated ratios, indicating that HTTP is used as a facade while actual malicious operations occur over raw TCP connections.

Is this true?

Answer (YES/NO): NO